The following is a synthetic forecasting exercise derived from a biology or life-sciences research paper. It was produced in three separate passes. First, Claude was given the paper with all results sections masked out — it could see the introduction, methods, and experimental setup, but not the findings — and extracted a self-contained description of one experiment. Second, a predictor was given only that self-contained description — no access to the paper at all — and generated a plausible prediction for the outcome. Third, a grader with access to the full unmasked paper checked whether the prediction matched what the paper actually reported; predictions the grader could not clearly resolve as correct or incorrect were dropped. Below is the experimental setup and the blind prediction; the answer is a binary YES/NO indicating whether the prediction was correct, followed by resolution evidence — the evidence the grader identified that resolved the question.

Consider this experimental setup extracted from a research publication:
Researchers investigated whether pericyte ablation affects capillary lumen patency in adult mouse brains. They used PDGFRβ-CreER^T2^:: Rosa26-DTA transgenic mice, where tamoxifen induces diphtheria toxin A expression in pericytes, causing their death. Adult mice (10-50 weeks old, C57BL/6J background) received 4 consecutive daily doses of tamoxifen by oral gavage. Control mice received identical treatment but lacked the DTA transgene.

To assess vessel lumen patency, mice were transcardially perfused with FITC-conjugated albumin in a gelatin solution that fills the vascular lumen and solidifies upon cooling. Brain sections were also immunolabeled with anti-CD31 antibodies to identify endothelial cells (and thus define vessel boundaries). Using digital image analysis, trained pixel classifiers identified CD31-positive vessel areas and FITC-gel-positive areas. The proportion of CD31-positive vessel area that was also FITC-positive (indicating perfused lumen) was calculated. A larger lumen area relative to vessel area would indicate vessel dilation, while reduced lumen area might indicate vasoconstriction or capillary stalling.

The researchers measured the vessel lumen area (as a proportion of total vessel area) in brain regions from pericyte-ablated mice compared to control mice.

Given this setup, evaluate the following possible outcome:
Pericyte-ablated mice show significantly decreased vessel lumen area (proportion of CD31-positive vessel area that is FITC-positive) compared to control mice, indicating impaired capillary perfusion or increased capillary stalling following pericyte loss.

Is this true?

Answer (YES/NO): NO